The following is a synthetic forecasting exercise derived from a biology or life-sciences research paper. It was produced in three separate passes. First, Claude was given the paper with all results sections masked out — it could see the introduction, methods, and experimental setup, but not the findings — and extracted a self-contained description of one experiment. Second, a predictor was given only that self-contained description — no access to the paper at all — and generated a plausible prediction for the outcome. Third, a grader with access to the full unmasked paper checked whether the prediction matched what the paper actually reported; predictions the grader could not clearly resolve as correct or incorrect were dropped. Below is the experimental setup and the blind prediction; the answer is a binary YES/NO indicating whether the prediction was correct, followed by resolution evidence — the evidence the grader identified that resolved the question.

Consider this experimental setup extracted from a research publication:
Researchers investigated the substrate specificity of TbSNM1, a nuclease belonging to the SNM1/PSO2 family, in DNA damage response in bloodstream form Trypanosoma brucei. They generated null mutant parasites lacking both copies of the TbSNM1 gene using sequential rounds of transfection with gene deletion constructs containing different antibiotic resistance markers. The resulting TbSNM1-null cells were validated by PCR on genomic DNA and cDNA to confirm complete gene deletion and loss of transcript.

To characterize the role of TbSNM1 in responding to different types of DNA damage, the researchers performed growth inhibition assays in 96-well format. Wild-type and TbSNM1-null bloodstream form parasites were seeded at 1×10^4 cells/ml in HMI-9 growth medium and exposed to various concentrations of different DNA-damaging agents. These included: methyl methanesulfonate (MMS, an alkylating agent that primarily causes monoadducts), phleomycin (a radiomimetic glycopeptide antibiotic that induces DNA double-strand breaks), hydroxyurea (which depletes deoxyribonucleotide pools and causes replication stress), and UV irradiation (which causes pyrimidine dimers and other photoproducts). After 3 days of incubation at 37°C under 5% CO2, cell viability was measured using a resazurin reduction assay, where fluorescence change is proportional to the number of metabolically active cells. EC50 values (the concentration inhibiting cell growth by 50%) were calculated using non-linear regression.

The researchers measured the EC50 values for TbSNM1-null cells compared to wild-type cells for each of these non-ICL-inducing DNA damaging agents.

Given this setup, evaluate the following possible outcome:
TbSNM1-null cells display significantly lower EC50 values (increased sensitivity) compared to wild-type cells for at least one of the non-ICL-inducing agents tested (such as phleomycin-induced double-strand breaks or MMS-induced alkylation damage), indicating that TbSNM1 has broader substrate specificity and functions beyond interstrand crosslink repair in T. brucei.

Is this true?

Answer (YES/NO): NO